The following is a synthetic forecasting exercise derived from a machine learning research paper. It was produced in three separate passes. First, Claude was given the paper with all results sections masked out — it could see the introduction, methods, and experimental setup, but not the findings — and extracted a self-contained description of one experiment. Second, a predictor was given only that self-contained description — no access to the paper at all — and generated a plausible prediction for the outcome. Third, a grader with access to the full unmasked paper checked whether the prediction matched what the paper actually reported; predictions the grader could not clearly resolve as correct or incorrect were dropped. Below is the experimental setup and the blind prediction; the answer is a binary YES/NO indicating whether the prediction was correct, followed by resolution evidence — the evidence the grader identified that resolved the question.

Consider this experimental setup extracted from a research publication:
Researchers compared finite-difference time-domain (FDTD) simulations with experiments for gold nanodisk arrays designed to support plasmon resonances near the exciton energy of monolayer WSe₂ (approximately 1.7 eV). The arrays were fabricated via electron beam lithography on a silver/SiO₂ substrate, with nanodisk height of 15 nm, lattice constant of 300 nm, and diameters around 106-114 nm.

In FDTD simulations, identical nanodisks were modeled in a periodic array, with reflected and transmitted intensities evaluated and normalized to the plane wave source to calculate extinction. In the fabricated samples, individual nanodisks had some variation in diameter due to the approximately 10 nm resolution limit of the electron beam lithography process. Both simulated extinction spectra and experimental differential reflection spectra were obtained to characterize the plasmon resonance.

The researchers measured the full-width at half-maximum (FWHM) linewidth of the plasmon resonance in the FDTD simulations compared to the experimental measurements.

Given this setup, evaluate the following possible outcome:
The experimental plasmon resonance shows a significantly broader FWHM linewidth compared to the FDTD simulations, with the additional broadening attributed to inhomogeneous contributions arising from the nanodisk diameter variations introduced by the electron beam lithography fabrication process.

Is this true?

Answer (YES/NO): YES